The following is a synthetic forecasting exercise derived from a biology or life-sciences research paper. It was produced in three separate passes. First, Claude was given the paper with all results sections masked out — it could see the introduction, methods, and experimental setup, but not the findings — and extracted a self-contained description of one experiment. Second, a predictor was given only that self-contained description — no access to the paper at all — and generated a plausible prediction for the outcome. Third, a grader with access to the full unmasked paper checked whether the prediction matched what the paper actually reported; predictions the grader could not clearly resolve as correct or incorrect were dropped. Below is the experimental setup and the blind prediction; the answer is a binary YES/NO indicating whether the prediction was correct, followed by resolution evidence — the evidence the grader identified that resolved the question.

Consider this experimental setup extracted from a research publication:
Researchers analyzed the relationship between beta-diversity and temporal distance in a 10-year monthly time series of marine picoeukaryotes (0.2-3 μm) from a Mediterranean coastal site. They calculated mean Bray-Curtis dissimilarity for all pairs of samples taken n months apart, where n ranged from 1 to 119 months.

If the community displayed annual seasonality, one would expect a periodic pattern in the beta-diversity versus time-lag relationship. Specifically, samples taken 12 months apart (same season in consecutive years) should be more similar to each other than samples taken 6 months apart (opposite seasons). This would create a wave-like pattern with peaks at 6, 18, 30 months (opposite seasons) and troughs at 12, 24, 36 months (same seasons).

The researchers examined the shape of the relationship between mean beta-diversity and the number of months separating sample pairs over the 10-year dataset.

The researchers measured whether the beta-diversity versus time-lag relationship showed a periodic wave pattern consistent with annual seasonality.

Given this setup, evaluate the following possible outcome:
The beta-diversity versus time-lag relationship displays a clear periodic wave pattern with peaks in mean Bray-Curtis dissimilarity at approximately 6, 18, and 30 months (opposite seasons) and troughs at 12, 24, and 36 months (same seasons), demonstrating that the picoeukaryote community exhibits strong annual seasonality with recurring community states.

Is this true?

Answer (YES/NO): YES